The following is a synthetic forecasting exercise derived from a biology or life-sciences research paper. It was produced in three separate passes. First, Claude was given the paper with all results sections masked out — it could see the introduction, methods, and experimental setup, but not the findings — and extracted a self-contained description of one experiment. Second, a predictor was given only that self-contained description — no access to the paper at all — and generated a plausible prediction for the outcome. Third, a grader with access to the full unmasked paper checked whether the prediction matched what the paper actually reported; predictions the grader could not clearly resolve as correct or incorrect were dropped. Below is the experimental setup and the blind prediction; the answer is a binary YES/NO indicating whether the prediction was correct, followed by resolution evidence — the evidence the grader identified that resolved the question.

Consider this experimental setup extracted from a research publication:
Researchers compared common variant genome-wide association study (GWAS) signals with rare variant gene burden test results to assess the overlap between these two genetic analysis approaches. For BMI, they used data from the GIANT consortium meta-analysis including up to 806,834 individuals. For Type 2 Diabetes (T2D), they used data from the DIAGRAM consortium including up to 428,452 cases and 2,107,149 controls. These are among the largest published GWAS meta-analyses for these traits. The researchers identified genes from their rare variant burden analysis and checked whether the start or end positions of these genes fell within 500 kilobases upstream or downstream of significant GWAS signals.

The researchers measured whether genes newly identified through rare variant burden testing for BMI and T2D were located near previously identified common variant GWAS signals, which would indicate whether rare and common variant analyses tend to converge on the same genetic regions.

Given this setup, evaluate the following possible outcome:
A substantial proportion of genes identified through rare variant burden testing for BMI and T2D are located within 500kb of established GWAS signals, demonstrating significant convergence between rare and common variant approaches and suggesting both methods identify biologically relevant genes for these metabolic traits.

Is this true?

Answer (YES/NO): YES